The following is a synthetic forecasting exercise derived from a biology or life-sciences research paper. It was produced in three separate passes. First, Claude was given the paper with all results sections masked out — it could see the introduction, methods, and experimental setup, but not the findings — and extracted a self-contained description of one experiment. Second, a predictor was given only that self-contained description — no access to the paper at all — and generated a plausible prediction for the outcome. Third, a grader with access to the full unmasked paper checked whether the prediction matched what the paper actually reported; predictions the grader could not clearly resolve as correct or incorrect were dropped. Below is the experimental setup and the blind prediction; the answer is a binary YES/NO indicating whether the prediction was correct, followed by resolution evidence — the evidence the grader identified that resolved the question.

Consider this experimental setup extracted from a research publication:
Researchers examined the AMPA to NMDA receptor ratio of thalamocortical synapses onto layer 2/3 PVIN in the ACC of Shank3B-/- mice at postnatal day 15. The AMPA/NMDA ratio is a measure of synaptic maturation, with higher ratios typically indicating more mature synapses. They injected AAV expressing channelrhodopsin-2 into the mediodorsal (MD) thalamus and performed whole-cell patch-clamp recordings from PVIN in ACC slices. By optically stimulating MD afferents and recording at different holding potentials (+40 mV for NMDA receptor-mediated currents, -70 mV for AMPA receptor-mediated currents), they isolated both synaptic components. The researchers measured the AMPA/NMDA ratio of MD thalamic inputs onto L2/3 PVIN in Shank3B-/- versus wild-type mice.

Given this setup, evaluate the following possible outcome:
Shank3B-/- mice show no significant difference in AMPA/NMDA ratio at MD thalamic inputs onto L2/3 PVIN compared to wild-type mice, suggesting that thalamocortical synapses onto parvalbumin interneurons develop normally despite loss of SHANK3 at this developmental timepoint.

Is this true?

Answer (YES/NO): YES